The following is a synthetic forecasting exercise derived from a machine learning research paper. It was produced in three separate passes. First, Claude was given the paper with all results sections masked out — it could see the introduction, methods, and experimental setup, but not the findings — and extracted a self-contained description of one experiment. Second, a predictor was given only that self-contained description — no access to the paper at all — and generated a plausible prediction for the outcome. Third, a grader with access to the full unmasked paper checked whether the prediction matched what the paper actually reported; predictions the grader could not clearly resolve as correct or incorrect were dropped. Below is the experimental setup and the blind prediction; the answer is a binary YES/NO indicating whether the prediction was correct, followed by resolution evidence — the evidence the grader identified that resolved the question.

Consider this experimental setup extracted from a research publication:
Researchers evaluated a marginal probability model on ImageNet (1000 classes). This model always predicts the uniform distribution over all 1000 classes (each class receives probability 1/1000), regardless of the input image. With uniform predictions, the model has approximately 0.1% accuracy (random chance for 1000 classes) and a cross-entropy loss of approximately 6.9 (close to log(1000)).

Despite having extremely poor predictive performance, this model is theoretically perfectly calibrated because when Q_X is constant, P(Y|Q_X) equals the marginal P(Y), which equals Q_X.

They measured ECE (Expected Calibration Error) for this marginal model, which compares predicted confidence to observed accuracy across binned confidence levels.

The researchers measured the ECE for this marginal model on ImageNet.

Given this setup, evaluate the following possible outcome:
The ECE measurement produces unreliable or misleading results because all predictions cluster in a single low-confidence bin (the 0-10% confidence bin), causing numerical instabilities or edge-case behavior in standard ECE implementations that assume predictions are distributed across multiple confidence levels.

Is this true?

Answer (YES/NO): NO